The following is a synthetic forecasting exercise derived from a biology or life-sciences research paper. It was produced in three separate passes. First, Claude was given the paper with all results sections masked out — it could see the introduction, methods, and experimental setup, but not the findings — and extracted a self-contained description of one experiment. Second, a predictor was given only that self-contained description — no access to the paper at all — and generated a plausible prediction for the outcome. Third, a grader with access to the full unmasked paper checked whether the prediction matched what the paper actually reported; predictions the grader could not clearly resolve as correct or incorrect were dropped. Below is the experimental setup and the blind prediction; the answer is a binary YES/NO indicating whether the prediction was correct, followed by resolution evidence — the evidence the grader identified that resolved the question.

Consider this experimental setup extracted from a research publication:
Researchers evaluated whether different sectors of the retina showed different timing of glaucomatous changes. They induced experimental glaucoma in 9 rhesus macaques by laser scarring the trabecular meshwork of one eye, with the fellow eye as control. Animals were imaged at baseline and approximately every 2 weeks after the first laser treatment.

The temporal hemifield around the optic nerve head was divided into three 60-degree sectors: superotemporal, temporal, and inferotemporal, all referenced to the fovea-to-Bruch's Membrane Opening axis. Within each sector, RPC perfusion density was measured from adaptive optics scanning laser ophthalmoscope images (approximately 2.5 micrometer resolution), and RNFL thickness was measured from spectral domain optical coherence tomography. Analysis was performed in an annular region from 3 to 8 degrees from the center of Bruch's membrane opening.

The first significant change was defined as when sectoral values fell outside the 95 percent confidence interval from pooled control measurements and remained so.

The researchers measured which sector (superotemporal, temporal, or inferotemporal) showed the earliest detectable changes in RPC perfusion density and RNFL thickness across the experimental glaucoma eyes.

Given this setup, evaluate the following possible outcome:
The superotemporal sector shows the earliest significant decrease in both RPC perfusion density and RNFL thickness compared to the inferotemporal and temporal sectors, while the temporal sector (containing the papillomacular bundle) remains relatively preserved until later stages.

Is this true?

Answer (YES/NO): NO